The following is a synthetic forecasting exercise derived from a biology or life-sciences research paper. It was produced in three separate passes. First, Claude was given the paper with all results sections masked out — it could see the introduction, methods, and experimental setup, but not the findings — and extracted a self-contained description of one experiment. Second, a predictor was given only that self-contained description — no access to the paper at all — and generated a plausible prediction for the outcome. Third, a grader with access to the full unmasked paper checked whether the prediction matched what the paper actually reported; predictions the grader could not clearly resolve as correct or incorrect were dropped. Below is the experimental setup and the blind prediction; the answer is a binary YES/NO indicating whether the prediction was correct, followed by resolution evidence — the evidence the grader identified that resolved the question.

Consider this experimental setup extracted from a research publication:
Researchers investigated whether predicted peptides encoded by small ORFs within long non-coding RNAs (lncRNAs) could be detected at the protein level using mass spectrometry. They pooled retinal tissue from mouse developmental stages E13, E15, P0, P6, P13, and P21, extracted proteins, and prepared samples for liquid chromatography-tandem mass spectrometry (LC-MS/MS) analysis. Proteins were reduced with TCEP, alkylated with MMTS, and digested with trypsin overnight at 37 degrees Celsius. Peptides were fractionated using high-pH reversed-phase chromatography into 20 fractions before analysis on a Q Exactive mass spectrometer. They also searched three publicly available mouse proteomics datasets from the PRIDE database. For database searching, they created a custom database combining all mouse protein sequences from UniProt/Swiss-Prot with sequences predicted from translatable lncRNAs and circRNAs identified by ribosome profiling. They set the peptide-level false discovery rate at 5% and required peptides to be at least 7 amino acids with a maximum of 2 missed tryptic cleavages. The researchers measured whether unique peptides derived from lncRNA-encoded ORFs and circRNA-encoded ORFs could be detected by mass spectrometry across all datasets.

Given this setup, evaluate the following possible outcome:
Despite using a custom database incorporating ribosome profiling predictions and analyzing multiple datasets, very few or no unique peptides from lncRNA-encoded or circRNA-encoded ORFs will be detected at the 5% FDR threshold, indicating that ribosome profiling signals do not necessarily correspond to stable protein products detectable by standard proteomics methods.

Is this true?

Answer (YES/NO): NO